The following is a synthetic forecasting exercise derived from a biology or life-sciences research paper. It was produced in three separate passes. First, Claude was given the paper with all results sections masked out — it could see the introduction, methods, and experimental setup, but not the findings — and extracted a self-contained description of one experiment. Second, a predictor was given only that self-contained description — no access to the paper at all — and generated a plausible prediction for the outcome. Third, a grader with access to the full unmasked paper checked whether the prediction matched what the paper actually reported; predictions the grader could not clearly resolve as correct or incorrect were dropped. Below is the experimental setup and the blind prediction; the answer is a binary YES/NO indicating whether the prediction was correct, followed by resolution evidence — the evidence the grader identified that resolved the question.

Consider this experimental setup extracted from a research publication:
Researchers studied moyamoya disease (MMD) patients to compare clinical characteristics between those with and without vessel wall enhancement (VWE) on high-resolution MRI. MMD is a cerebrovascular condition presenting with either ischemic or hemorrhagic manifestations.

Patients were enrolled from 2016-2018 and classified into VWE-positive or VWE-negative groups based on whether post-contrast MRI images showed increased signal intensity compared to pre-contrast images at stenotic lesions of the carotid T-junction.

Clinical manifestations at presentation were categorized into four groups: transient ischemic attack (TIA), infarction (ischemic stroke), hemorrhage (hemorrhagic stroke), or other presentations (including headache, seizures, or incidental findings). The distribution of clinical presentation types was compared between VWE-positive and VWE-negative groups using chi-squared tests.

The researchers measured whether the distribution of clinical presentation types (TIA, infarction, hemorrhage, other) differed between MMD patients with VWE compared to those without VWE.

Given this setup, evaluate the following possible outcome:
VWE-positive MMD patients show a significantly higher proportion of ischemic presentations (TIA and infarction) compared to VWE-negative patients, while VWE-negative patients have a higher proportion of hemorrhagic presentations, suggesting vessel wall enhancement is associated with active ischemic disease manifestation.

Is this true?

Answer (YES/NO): NO